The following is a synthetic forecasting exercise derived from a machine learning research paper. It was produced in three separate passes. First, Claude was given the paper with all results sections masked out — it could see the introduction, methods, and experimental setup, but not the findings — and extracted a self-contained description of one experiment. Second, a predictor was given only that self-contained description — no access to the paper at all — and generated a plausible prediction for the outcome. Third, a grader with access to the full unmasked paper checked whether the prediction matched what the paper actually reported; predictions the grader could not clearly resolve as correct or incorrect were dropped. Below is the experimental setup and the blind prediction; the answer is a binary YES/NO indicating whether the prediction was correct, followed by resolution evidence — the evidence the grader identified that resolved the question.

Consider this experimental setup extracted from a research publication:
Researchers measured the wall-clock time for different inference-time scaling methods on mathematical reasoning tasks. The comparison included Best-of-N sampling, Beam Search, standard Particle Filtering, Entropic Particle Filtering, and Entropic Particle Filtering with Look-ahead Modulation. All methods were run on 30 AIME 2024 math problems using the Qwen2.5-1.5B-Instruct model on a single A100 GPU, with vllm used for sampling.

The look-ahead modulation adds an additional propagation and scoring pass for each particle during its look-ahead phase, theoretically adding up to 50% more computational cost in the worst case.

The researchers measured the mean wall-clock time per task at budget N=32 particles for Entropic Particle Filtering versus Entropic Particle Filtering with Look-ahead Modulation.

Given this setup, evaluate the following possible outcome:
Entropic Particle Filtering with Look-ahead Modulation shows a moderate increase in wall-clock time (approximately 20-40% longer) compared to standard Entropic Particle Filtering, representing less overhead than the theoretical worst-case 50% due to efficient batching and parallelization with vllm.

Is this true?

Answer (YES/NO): NO